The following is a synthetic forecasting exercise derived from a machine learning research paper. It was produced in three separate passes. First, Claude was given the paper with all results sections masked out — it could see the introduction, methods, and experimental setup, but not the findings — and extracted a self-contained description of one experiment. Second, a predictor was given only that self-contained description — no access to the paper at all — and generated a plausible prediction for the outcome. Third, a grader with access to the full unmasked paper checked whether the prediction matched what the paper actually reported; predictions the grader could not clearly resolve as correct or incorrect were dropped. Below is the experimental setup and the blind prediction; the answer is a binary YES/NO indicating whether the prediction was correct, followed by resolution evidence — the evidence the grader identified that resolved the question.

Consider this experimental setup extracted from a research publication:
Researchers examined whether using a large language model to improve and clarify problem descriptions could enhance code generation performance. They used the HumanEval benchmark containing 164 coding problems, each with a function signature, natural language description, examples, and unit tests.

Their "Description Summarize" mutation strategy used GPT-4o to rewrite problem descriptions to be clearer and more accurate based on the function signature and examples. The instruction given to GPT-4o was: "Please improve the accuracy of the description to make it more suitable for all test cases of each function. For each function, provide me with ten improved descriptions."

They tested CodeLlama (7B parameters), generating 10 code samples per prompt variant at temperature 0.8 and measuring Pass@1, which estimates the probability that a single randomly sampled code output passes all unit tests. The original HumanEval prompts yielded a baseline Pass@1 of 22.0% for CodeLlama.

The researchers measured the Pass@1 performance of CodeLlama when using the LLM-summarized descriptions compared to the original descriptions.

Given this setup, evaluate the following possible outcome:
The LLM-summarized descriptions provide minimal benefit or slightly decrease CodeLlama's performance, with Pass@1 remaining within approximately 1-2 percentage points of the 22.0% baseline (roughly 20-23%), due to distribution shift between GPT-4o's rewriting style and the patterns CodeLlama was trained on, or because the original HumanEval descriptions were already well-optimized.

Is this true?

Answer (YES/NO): NO